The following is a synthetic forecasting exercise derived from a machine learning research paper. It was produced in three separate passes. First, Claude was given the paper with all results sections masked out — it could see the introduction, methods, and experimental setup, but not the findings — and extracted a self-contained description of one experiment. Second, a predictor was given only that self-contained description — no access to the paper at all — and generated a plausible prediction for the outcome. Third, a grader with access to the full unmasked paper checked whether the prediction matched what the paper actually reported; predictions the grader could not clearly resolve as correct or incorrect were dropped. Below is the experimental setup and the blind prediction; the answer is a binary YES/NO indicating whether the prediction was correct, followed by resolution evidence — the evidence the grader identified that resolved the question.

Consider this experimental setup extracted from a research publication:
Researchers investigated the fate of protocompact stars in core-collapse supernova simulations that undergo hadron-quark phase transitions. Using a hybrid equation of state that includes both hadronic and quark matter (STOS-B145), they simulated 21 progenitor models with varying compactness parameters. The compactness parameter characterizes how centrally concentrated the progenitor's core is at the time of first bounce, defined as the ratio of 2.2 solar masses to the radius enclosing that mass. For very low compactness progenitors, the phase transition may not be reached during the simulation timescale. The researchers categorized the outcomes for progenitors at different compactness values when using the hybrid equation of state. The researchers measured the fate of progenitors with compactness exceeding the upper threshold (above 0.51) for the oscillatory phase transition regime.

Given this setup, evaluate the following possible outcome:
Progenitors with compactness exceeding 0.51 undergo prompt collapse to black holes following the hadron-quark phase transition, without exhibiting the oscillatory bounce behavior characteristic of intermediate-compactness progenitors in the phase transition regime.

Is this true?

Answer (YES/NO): YES